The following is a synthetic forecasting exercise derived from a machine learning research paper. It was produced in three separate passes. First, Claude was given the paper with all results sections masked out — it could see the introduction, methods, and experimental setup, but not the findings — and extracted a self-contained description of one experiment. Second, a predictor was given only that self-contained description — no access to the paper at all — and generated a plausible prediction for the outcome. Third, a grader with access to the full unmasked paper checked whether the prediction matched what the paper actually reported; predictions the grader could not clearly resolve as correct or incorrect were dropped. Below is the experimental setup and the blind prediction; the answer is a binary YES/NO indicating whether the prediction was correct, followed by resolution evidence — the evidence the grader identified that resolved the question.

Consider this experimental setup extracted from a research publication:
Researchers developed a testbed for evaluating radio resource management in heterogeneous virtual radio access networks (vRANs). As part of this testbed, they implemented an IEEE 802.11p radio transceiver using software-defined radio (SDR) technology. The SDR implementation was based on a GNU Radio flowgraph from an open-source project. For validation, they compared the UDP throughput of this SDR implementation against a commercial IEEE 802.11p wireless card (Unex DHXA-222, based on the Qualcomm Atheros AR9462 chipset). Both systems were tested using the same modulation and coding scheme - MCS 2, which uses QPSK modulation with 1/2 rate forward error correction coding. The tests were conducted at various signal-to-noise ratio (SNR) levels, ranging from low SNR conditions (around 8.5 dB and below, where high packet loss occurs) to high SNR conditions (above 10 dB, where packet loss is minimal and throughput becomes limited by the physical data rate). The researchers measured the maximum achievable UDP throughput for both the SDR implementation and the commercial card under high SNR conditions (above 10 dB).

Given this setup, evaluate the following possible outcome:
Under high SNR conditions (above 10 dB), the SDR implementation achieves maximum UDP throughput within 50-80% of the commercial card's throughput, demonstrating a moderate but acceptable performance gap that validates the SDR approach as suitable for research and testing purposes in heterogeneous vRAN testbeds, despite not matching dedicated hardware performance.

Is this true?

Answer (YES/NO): NO